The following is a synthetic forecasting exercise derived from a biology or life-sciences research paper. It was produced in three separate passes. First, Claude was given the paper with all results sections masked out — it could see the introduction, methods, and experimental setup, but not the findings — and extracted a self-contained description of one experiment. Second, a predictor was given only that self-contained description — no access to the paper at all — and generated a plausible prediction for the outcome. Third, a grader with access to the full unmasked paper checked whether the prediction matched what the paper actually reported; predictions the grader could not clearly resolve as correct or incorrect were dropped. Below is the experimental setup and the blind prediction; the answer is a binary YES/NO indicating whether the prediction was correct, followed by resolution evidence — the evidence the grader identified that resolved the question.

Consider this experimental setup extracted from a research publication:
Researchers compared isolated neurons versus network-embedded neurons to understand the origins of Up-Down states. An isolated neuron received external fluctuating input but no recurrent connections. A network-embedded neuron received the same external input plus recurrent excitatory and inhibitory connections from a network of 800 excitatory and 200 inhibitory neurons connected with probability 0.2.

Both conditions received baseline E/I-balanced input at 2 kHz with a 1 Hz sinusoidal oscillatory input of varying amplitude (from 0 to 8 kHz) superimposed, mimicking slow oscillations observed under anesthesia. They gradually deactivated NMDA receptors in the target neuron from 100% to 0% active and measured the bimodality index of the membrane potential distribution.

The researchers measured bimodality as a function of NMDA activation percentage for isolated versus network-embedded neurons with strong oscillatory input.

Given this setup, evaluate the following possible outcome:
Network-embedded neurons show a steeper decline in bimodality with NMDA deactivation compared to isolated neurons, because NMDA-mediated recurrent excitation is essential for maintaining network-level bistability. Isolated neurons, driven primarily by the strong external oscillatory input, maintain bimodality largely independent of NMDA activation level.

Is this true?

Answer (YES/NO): NO